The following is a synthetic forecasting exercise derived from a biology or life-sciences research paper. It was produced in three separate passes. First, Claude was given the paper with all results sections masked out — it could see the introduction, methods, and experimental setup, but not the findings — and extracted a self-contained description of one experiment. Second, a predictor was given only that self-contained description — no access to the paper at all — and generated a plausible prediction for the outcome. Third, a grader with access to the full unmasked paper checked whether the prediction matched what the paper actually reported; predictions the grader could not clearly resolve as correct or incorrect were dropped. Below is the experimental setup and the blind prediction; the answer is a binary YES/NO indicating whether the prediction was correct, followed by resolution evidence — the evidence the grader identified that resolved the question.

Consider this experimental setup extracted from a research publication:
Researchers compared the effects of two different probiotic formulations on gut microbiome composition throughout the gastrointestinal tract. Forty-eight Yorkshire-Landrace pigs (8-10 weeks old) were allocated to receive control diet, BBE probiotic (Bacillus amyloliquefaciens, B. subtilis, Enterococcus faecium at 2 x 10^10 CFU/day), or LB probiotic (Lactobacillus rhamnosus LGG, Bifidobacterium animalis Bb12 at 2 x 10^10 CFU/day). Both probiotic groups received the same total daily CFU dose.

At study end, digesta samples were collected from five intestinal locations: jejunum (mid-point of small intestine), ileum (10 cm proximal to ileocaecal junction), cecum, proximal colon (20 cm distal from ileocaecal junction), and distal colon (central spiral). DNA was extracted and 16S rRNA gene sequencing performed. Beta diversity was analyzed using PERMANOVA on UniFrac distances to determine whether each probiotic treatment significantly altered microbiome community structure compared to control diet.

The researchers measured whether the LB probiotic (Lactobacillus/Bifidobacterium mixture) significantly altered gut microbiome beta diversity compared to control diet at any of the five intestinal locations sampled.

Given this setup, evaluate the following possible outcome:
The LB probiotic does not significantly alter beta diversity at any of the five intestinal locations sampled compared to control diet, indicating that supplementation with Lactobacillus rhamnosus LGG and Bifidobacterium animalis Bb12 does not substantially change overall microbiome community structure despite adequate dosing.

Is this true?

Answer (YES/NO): NO